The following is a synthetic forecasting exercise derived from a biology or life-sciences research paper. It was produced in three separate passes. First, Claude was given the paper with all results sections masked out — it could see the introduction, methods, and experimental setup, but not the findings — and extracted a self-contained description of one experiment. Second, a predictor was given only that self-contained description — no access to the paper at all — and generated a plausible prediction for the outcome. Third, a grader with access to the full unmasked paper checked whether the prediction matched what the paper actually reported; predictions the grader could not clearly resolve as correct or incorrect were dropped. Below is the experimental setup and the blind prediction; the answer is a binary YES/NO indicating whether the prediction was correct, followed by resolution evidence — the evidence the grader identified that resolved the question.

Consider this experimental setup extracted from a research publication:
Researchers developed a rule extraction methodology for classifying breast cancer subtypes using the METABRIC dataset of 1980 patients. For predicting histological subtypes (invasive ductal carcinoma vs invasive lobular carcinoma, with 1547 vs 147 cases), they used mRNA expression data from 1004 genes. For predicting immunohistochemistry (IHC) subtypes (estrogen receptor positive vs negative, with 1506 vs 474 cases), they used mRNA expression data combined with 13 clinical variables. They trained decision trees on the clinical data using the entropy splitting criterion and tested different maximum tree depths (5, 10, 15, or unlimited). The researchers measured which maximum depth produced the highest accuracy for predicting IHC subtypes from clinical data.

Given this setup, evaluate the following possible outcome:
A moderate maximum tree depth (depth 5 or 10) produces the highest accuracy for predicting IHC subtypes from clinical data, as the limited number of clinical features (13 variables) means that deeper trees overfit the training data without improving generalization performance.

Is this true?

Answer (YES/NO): YES